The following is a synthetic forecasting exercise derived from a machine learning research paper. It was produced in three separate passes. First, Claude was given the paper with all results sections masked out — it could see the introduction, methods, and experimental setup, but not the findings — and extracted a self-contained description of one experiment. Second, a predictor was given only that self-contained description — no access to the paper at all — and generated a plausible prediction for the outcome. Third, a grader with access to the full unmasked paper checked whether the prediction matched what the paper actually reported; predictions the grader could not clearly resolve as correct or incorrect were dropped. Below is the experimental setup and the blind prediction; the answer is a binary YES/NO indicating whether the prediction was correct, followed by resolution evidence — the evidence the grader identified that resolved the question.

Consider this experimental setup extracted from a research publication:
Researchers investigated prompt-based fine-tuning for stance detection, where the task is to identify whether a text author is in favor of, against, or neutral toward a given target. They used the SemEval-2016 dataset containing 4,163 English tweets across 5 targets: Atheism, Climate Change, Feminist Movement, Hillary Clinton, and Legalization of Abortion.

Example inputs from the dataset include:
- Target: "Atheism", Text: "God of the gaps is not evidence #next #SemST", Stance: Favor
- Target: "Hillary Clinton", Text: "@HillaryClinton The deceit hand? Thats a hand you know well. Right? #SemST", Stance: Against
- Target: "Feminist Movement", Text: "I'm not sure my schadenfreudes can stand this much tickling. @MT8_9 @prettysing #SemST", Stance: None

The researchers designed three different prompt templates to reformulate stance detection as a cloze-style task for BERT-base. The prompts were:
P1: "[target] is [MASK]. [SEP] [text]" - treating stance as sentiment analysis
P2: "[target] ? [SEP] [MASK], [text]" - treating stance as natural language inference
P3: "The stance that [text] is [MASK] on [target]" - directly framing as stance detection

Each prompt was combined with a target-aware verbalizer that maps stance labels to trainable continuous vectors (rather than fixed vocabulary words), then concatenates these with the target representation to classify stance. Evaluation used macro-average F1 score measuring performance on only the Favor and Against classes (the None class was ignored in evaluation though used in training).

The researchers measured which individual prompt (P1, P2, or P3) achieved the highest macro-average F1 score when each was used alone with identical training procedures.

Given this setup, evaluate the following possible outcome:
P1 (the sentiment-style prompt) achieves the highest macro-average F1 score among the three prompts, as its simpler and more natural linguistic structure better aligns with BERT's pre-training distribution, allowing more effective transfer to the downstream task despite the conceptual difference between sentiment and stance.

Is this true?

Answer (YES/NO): NO